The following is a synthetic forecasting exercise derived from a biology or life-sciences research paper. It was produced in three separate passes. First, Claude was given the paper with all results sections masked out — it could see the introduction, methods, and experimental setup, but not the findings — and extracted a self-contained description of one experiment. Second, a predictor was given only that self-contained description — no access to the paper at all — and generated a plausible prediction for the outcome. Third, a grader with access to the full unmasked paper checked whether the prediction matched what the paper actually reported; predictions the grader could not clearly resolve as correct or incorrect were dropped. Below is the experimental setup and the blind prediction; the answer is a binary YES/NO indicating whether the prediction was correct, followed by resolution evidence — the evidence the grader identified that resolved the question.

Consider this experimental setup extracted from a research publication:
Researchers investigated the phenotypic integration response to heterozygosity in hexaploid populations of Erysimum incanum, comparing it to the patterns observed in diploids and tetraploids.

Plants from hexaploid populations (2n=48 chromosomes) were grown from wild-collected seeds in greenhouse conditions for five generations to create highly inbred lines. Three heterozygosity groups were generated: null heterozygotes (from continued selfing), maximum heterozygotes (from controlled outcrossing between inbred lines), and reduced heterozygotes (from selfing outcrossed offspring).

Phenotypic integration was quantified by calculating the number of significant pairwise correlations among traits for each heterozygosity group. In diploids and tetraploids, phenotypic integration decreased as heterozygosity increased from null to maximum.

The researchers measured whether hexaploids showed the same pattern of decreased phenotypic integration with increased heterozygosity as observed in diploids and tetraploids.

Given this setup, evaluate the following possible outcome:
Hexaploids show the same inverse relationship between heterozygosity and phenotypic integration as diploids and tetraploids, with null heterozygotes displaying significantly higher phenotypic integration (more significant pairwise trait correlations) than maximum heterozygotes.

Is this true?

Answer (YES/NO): NO